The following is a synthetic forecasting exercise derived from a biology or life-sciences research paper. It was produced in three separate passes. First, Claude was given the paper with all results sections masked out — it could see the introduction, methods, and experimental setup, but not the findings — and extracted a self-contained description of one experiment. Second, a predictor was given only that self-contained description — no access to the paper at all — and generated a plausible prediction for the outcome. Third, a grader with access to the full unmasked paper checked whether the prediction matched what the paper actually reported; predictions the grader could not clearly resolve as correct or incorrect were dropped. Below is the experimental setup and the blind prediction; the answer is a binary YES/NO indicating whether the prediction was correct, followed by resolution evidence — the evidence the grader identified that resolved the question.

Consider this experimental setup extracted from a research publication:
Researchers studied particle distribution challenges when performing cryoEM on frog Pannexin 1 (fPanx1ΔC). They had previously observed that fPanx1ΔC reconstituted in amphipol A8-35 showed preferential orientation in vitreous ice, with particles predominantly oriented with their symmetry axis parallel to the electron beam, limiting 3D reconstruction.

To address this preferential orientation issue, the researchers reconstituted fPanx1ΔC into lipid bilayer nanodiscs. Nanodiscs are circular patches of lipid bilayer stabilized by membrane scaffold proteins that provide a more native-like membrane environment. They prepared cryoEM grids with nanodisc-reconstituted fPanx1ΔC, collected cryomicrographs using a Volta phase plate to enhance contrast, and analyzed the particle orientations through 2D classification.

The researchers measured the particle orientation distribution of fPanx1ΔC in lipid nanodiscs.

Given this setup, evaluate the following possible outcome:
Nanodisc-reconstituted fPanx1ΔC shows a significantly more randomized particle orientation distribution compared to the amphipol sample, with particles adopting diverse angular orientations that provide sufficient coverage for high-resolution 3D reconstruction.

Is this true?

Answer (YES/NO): NO